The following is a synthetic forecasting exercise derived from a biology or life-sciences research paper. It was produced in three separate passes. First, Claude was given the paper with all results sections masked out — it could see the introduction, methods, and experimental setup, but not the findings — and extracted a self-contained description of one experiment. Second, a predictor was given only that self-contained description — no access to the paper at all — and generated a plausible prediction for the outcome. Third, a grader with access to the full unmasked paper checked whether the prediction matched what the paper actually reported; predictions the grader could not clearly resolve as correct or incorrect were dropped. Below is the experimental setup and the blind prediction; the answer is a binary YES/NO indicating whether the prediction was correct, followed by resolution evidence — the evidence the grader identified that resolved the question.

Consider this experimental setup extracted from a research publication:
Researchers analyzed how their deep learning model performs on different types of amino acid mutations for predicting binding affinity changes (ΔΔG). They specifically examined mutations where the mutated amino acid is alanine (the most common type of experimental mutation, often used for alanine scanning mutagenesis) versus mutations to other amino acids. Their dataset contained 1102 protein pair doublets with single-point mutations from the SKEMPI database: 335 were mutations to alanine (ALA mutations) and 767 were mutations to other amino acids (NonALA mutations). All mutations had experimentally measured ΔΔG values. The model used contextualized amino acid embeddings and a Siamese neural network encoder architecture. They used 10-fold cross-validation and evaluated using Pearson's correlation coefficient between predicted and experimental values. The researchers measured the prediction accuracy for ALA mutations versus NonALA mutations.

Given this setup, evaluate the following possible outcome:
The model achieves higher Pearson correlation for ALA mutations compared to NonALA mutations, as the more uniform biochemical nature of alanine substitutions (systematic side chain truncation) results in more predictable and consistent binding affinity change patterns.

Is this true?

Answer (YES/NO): NO